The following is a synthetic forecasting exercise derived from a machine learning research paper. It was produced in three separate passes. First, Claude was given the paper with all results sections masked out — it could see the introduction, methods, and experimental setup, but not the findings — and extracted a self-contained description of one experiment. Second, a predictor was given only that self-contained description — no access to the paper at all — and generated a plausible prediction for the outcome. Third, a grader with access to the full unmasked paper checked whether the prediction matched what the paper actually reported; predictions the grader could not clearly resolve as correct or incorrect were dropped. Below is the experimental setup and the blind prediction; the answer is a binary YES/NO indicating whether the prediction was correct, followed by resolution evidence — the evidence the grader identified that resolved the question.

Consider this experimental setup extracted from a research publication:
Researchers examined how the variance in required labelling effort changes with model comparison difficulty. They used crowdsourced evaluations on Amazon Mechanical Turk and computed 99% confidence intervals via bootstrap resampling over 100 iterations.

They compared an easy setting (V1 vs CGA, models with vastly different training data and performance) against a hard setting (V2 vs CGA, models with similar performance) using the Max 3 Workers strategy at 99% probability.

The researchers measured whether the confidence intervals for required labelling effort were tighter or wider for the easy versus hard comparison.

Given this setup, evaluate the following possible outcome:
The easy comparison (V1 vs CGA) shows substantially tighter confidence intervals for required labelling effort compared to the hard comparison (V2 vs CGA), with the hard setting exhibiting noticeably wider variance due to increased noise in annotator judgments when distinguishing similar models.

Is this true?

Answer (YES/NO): YES